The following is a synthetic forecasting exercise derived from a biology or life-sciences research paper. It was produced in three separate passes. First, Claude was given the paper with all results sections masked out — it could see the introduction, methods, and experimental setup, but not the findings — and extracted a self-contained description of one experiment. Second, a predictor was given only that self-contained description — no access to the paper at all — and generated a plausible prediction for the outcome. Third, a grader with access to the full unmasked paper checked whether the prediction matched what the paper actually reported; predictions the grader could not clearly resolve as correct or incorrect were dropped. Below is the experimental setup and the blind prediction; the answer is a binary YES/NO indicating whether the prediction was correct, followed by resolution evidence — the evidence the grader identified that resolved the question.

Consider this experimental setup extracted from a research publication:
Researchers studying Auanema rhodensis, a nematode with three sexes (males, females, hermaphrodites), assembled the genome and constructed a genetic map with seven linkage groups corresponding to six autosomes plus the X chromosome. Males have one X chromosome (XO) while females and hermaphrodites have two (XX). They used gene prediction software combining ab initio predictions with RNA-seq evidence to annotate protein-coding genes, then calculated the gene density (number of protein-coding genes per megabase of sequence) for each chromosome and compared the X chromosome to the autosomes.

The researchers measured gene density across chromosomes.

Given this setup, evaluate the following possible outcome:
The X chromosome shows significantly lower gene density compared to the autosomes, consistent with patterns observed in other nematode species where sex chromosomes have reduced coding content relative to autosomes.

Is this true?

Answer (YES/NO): YES